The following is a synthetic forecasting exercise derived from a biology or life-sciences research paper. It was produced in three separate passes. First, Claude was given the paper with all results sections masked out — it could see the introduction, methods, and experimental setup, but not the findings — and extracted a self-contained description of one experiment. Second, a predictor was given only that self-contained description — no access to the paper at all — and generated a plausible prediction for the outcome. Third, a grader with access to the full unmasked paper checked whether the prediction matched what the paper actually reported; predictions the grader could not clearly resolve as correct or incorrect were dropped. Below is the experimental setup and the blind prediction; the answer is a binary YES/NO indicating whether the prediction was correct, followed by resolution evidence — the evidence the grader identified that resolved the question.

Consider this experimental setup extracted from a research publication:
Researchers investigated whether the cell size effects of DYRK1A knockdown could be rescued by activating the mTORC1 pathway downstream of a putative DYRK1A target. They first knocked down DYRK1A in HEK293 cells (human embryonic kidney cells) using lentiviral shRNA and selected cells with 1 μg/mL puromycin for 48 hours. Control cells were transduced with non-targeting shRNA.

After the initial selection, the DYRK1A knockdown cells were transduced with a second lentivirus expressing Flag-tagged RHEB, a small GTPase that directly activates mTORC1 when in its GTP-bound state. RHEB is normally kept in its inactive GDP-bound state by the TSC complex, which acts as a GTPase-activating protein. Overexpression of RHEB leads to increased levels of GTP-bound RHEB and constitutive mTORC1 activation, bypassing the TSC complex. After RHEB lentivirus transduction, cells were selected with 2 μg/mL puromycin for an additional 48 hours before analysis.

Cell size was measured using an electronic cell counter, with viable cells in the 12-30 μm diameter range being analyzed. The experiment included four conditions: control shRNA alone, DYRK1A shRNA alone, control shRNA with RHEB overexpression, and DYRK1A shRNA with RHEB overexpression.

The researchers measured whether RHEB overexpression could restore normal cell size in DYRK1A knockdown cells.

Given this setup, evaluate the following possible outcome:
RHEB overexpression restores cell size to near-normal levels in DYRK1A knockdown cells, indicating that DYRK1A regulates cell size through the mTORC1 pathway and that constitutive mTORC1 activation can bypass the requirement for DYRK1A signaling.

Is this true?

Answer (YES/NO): NO